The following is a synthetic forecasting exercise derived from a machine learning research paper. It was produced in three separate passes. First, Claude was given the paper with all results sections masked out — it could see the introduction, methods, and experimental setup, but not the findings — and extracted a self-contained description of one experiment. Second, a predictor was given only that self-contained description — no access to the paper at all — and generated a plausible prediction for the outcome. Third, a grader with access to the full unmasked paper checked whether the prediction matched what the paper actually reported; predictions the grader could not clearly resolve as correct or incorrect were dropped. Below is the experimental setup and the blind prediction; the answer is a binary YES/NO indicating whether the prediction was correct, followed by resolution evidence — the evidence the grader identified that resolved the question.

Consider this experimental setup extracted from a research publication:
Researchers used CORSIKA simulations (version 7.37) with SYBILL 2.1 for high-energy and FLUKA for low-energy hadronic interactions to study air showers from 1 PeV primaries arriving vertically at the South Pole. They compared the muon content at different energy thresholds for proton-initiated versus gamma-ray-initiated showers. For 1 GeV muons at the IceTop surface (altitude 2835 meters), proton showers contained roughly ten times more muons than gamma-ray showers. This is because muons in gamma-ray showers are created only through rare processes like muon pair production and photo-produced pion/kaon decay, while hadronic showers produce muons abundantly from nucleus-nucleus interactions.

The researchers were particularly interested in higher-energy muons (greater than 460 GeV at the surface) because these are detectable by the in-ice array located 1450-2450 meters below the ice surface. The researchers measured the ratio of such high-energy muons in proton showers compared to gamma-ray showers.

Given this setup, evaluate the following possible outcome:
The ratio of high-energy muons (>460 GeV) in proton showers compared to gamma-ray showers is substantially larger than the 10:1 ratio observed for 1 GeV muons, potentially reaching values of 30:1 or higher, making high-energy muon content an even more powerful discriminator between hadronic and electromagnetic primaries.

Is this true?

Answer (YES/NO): YES